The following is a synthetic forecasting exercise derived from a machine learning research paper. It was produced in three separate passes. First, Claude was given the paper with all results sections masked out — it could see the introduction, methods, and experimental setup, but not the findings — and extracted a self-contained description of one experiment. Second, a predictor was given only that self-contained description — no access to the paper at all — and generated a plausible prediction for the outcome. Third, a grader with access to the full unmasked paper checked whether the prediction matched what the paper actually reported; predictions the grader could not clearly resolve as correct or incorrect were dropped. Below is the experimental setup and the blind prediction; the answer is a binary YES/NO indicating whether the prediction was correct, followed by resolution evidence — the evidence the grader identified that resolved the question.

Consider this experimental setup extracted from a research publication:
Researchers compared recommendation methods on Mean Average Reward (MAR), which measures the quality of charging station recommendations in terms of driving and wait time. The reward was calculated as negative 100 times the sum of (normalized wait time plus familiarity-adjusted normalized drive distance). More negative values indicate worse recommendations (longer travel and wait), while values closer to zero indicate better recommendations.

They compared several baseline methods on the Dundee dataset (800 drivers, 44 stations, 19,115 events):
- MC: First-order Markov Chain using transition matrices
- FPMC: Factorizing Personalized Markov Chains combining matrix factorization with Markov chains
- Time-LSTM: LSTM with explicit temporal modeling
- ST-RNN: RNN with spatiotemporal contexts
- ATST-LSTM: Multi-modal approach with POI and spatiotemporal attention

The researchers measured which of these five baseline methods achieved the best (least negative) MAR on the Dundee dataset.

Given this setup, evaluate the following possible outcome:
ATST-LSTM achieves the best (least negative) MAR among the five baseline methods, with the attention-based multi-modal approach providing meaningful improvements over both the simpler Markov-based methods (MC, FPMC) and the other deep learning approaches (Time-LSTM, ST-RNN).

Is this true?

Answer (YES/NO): YES